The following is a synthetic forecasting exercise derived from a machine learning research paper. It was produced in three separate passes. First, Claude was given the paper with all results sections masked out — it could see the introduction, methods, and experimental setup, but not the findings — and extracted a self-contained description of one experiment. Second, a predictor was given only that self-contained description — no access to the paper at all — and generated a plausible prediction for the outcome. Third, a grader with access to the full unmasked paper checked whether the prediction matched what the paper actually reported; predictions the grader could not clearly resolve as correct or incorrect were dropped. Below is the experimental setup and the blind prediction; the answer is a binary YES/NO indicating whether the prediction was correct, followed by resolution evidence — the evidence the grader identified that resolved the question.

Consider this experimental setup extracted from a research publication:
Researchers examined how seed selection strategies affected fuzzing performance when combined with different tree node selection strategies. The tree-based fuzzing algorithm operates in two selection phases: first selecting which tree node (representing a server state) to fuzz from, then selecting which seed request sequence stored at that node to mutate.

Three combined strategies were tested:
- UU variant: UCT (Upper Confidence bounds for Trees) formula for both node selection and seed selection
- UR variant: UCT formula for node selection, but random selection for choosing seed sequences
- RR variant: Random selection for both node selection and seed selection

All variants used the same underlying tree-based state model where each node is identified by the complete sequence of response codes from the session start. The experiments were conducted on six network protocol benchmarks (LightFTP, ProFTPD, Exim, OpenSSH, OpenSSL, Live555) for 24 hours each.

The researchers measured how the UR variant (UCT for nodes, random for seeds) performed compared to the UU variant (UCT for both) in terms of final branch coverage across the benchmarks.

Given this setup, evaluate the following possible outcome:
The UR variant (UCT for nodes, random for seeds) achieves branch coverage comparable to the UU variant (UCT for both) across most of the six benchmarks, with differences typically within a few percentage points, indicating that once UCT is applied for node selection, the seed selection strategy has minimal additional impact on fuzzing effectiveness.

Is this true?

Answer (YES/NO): YES